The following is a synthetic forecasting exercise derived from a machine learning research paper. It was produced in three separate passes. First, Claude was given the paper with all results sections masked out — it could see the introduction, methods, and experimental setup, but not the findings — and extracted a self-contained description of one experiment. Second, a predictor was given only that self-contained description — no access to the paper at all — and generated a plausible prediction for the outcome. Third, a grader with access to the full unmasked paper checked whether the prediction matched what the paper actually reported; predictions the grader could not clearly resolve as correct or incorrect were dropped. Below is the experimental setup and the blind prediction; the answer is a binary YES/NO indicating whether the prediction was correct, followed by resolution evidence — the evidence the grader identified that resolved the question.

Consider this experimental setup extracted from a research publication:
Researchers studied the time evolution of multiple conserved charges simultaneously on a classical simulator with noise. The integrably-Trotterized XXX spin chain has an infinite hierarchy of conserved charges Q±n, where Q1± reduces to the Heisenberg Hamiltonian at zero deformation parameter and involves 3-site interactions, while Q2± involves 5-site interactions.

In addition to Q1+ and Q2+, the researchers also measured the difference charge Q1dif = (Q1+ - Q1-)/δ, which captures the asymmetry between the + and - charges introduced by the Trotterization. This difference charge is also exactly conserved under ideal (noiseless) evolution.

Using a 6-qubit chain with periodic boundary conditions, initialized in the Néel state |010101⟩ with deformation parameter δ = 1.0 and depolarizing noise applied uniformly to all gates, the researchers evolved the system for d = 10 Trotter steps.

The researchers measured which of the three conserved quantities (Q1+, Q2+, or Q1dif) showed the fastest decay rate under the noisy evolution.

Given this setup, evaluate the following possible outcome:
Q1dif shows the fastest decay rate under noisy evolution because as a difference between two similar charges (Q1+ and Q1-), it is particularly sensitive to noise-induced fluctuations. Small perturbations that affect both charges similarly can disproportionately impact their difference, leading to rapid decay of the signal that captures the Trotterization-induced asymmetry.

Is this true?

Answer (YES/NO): YES